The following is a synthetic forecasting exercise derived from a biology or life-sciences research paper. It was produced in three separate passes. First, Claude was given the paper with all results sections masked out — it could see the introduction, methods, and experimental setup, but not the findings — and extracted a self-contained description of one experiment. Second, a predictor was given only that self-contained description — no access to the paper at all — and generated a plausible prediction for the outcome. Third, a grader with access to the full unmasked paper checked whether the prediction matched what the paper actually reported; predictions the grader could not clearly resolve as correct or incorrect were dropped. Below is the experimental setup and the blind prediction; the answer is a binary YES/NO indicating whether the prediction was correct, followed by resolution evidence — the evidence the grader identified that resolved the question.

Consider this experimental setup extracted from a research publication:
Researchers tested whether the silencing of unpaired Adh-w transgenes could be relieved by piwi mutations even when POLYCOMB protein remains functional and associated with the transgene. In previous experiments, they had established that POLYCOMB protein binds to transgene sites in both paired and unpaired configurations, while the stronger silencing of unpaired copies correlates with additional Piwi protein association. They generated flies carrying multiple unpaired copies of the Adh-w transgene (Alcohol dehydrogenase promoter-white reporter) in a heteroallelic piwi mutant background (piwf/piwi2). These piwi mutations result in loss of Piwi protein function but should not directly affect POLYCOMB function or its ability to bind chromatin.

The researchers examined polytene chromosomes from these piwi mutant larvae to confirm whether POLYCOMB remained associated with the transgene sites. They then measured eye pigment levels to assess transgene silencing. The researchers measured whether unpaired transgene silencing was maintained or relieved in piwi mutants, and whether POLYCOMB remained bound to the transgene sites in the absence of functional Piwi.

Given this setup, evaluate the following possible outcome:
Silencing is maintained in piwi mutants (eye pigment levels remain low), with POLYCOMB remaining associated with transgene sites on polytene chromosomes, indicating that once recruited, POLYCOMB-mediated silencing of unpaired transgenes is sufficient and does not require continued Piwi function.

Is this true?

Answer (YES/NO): NO